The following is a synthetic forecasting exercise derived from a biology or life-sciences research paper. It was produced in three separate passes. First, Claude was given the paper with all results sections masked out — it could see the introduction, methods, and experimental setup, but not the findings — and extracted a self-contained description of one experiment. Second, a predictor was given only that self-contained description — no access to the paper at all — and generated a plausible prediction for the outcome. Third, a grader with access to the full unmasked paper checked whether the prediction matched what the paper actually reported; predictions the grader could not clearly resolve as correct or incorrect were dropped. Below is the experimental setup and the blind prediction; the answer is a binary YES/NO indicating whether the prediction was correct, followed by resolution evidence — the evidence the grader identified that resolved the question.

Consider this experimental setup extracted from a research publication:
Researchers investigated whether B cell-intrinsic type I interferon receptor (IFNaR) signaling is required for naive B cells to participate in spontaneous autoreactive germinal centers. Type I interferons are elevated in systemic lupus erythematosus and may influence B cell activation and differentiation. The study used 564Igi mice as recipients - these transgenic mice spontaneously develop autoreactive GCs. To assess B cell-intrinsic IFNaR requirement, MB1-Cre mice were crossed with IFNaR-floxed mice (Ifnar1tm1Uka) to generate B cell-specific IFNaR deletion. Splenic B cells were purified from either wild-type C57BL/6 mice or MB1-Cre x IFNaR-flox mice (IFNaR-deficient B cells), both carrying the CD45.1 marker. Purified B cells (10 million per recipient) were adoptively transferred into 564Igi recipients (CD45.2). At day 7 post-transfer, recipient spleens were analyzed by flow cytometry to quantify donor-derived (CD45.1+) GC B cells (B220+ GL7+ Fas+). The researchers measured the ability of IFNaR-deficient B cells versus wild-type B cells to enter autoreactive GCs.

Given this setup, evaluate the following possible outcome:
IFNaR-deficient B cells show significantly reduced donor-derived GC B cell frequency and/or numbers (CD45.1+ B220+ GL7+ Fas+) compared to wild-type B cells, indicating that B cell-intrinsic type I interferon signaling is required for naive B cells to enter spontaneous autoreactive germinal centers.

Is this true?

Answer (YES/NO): YES